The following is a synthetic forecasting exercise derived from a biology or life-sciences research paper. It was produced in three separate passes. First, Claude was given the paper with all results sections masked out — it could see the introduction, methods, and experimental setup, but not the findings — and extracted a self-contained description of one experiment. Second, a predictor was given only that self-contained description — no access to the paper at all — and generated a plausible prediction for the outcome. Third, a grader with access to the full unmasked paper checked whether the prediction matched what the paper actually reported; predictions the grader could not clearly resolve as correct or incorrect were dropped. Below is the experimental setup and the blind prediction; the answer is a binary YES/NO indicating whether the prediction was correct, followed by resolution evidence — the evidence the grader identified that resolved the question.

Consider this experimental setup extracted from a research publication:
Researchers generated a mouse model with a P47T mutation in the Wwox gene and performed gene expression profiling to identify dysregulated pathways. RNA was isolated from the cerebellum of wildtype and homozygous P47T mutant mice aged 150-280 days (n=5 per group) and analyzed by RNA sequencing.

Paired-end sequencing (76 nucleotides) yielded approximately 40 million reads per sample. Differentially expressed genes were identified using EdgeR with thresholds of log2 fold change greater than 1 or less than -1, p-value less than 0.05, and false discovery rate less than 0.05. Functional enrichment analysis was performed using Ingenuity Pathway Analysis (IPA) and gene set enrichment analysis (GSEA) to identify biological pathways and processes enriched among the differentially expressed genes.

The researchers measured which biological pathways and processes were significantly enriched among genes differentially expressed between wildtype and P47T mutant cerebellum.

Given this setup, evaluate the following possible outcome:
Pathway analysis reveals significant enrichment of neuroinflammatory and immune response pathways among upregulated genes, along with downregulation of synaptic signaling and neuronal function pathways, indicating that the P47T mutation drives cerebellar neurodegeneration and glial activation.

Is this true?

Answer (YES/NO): NO